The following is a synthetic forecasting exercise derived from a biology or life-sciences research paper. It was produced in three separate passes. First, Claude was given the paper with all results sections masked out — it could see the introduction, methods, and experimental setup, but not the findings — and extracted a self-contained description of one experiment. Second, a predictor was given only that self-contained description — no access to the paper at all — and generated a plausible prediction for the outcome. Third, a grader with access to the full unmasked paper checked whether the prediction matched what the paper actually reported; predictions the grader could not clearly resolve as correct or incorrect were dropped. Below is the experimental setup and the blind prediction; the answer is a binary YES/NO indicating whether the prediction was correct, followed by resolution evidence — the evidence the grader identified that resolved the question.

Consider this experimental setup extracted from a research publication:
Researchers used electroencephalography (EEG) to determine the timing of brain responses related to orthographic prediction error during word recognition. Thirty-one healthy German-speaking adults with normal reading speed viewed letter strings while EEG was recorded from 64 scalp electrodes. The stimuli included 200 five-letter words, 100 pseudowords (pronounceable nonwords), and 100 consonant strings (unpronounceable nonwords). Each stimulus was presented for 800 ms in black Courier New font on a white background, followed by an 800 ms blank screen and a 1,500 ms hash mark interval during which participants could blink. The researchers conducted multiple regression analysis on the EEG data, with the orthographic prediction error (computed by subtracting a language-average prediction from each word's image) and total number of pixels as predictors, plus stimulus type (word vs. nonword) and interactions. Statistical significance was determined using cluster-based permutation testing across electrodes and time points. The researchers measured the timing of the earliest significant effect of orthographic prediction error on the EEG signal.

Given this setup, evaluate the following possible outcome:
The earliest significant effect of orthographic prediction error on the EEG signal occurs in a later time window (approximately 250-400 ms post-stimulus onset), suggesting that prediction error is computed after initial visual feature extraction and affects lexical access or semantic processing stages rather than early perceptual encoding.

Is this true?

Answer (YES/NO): NO